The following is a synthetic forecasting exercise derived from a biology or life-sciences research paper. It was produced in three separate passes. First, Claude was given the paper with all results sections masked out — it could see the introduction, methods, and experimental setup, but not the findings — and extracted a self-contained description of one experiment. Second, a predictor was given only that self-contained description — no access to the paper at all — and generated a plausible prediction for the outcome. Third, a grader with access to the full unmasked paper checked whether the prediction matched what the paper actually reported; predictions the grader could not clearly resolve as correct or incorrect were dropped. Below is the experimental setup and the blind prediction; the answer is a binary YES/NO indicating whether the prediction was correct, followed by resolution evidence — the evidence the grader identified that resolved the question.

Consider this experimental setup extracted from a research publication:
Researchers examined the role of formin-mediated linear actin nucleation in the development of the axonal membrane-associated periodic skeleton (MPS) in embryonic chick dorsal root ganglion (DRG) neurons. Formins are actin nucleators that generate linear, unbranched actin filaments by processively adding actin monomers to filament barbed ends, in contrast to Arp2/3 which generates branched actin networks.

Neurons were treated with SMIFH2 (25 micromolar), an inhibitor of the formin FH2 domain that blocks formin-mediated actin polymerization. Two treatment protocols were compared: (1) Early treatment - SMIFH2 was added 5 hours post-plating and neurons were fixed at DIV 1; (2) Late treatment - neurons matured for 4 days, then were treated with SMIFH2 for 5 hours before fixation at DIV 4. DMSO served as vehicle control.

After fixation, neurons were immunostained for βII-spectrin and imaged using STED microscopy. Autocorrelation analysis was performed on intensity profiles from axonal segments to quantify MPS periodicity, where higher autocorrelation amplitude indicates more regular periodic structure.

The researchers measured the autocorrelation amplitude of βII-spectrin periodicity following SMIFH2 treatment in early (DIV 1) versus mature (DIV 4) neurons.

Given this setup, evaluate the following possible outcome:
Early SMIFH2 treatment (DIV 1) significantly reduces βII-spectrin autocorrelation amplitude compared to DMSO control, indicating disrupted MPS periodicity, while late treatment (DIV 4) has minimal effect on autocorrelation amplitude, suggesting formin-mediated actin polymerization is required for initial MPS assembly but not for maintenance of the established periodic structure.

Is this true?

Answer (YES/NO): NO